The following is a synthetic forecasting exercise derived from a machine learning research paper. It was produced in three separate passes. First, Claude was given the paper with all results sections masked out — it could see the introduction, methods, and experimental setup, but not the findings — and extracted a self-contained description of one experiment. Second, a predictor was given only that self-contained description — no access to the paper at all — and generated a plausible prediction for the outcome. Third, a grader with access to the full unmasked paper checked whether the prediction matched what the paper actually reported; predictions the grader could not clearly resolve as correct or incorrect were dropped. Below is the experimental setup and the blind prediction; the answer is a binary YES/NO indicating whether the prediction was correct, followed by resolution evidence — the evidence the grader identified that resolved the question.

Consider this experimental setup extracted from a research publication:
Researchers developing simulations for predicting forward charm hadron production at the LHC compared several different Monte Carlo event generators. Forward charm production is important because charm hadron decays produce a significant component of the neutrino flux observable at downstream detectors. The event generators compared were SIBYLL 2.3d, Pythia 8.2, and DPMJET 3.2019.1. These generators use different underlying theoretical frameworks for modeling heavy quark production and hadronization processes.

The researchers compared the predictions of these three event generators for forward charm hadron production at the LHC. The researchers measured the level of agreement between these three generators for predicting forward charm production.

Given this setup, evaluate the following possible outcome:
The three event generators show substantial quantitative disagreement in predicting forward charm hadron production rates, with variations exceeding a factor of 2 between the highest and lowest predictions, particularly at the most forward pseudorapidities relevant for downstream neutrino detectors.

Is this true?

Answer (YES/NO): YES